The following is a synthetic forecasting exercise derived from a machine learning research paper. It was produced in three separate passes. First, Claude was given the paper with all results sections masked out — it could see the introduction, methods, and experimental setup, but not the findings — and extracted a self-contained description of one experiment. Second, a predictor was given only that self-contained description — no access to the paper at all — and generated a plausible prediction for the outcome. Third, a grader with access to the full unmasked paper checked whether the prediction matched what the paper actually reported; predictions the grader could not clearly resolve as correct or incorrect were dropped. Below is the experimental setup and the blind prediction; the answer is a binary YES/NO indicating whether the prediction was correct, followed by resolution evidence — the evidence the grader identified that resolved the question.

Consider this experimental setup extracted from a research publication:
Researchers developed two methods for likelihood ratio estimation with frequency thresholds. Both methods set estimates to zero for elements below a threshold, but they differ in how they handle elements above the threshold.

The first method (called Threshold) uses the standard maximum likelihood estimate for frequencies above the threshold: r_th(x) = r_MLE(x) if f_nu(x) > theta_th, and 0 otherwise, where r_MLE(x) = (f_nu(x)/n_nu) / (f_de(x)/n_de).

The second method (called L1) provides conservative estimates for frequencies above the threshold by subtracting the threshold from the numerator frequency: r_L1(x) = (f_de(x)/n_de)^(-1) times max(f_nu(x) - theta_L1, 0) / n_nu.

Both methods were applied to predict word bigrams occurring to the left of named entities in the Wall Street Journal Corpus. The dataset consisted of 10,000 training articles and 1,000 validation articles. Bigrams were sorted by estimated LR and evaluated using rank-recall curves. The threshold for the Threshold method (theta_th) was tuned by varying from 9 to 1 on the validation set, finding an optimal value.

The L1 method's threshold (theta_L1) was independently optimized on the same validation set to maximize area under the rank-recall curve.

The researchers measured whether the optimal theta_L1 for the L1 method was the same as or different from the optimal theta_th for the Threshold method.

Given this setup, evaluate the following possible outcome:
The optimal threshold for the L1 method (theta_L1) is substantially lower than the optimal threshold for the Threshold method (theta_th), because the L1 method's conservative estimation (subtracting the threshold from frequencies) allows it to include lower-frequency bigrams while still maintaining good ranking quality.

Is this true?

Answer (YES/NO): NO